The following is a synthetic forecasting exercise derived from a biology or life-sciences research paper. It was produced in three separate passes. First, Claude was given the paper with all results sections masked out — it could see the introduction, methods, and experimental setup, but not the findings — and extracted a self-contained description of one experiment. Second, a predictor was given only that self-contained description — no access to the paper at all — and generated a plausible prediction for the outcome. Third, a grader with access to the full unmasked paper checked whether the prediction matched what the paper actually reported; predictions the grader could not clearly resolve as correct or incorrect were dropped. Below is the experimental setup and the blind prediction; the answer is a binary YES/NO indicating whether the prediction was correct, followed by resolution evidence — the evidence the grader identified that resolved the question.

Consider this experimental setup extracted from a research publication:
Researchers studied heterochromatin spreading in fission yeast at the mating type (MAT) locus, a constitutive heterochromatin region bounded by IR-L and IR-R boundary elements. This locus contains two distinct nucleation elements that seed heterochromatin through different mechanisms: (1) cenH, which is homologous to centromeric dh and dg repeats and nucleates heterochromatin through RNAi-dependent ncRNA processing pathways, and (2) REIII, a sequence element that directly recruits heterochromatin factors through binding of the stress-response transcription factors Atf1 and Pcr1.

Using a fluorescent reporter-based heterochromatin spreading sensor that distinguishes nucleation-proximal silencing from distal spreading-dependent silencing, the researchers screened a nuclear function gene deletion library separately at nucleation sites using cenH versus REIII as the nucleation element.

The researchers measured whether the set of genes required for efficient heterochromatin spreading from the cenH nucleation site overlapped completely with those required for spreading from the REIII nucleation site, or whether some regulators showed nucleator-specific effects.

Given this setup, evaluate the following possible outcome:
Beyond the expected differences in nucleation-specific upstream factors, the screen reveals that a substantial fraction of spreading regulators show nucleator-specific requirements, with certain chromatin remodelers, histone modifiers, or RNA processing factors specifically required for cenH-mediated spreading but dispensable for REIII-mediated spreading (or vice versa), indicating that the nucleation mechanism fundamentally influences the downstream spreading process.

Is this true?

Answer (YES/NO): YES